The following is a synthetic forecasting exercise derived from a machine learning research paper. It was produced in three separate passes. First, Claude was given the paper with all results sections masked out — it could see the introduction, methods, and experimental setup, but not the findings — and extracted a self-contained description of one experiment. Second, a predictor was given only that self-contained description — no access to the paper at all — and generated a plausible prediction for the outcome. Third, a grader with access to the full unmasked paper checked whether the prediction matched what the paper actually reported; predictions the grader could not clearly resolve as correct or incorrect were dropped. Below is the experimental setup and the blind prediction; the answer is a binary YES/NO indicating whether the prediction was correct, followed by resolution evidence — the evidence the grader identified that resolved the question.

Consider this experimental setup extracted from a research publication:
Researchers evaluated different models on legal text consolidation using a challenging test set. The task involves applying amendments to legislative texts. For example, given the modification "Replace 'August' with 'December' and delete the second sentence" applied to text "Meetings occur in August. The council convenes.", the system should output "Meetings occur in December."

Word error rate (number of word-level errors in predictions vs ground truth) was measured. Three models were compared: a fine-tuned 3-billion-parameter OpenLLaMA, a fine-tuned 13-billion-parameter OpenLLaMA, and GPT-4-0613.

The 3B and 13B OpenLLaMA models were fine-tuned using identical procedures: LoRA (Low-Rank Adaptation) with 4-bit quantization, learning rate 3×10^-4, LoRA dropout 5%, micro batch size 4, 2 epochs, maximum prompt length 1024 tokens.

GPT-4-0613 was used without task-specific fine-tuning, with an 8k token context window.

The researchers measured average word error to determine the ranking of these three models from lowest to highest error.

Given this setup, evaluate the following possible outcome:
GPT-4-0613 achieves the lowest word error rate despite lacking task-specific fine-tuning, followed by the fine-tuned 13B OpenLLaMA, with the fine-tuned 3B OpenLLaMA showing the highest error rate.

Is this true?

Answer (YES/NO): YES